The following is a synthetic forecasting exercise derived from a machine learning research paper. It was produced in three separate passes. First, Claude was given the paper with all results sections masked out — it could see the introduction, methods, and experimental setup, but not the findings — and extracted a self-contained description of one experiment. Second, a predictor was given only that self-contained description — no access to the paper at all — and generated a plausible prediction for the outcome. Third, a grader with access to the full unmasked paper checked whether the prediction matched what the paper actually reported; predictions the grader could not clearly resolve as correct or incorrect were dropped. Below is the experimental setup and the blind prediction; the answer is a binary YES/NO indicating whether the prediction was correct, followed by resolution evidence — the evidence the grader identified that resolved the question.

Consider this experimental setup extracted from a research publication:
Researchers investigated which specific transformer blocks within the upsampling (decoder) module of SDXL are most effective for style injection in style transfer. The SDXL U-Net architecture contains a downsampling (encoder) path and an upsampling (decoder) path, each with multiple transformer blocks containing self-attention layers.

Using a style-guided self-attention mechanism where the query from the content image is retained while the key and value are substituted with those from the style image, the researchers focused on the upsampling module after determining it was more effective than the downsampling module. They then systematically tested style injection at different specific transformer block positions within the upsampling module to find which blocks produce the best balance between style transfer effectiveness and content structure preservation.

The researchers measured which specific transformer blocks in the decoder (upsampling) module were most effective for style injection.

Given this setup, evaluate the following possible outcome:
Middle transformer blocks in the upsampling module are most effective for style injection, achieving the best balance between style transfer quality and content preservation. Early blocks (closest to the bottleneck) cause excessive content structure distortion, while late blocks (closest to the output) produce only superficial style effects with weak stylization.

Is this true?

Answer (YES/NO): NO